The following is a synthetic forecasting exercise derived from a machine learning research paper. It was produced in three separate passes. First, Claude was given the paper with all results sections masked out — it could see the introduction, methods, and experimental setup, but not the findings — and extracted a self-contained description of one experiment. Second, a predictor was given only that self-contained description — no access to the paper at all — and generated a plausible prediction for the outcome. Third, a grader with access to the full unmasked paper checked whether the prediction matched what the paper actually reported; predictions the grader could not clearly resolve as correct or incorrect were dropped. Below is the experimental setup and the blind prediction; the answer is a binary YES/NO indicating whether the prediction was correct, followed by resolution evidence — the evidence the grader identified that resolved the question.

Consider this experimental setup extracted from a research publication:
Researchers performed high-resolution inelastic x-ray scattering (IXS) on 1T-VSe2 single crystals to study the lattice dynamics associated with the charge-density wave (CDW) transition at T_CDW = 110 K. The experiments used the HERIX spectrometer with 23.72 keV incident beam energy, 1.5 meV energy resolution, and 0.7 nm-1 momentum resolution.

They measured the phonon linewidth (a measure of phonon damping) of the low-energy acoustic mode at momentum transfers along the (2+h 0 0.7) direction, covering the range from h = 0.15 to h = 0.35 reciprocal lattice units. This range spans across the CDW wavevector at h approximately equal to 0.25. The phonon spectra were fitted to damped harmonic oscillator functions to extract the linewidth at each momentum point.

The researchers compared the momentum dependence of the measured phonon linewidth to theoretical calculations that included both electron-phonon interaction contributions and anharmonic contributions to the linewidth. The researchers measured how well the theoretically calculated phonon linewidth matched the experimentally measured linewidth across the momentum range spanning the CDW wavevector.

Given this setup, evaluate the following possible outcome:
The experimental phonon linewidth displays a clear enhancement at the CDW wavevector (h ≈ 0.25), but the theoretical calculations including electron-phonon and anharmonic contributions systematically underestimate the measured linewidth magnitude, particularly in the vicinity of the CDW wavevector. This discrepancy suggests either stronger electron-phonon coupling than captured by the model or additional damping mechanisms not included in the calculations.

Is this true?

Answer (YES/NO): NO